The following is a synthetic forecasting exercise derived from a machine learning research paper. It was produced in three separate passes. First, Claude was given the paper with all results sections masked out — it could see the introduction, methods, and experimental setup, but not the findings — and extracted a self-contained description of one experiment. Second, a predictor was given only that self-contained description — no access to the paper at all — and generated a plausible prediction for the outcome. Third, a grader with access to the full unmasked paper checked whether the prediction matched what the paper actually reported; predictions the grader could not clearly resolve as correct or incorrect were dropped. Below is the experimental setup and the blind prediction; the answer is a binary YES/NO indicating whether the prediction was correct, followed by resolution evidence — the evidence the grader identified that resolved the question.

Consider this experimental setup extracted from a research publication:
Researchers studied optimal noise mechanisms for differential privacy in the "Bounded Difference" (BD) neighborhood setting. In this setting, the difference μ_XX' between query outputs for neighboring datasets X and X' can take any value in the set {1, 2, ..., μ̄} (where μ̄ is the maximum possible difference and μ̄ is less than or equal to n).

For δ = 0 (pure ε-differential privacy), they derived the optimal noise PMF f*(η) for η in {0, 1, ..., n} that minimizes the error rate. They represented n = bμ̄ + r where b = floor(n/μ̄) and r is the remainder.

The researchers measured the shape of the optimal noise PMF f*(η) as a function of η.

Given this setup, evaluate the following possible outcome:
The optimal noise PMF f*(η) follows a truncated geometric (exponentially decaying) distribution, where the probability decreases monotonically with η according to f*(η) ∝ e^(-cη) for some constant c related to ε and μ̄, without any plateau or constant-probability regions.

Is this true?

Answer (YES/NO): NO